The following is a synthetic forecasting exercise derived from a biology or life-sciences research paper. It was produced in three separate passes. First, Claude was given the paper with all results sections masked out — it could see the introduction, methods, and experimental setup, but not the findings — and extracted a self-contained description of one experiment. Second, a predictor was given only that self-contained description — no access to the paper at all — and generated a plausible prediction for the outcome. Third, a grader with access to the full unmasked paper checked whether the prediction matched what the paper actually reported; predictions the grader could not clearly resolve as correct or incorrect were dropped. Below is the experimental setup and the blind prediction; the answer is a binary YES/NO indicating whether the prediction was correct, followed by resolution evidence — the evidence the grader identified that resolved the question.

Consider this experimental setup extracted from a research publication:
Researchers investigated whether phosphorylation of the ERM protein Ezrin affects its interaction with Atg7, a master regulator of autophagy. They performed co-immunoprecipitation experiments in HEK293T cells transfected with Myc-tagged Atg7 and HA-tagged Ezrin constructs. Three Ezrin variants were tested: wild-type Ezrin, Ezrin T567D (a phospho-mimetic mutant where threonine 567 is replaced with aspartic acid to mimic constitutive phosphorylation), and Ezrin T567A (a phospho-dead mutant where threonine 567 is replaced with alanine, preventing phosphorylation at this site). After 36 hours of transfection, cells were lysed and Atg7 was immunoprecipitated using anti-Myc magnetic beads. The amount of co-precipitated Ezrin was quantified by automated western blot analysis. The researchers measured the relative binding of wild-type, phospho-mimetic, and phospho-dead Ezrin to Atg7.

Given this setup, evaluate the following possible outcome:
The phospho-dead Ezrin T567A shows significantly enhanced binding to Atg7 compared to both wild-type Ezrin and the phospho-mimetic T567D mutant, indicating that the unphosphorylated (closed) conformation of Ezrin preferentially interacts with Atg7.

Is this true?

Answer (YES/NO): NO